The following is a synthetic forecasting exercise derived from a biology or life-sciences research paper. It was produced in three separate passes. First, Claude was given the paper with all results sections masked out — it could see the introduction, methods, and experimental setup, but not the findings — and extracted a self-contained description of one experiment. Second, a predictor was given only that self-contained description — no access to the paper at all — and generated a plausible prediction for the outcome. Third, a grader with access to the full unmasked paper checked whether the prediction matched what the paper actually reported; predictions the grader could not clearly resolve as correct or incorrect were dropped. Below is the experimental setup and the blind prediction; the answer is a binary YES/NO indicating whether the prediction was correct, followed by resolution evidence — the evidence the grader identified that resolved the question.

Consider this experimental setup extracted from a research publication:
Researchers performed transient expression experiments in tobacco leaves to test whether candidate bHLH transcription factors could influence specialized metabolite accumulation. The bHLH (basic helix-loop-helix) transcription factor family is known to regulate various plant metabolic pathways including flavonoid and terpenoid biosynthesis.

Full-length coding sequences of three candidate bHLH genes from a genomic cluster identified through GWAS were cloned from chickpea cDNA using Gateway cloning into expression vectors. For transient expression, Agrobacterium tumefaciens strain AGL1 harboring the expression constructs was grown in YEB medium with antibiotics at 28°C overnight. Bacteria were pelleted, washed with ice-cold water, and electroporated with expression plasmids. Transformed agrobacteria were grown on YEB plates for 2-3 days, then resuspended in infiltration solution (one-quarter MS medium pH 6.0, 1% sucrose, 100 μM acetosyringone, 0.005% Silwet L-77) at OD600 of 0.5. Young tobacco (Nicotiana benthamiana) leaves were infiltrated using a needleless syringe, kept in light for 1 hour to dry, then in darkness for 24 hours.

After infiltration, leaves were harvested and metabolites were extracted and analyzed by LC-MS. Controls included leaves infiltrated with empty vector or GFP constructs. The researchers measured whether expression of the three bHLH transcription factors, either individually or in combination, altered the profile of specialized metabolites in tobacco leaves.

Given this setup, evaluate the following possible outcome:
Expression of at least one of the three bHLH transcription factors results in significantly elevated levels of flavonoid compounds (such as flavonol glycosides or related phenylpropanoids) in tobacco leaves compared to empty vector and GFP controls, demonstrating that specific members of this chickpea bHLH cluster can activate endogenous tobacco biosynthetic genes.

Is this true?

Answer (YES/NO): NO